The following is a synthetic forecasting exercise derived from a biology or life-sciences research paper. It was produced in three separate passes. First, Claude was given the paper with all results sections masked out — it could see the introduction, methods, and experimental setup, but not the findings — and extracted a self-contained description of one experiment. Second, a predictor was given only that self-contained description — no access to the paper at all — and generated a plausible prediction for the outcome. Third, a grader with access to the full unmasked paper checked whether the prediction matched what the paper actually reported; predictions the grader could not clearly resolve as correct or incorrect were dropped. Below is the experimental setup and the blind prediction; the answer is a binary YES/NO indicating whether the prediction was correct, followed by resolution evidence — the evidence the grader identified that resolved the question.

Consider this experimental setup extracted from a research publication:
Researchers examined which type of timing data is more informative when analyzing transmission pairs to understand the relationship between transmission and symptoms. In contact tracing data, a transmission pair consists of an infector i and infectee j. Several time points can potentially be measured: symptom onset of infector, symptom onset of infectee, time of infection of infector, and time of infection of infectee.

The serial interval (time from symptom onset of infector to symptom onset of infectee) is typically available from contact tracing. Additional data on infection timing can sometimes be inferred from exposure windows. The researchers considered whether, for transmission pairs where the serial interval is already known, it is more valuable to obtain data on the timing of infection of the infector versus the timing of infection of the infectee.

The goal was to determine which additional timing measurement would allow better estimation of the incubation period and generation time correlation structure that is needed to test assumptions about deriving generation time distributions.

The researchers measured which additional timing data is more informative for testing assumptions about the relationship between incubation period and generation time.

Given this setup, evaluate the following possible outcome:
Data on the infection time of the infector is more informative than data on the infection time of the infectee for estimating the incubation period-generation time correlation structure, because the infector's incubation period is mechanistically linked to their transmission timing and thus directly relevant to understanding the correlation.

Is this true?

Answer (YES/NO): YES